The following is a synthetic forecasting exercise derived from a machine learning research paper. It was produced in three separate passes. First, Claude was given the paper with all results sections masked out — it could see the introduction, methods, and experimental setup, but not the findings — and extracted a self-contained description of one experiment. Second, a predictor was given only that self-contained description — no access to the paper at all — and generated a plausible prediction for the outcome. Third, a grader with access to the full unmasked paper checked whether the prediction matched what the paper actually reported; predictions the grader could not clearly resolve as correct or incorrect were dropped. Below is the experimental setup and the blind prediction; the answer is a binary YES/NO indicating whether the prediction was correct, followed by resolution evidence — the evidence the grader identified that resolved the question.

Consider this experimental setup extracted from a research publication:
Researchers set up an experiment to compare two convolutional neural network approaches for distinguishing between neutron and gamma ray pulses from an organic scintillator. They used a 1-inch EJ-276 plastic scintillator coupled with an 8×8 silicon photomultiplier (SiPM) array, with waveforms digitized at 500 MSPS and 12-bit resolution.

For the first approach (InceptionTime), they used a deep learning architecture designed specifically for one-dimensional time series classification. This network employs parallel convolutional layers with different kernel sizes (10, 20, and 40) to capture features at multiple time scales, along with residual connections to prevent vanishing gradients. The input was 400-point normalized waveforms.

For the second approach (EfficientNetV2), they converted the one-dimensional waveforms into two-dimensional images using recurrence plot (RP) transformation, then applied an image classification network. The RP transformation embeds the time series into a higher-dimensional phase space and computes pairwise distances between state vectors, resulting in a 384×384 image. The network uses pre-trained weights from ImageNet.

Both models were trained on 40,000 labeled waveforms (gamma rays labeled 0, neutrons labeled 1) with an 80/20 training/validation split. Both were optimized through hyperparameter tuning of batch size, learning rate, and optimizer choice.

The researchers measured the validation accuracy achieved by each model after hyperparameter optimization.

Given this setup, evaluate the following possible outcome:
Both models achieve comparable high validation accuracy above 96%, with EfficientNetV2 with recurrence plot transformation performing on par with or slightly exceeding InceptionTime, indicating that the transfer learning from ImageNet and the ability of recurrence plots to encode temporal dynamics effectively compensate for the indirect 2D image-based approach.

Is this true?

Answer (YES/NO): NO